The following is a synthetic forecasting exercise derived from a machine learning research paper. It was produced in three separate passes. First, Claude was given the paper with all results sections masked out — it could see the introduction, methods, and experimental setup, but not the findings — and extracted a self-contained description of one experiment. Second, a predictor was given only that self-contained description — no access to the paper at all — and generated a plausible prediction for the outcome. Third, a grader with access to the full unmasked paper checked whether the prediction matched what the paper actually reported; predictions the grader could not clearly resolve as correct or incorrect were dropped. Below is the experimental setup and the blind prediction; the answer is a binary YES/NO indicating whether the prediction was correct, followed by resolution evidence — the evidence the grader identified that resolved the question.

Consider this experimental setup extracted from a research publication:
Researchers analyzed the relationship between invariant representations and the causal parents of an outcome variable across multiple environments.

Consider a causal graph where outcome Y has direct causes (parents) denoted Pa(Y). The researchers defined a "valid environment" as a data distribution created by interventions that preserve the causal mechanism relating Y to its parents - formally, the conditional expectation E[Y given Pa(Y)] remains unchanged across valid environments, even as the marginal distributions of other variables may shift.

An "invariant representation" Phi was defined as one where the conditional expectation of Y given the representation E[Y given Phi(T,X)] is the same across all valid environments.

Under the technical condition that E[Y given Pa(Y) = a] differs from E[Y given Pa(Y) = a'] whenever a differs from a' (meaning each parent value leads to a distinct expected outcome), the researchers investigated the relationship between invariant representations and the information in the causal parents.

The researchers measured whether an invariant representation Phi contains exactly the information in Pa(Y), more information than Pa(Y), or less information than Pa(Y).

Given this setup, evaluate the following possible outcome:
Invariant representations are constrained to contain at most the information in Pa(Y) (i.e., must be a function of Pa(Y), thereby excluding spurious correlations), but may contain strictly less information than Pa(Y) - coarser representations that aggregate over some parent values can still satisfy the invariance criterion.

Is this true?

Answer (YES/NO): NO